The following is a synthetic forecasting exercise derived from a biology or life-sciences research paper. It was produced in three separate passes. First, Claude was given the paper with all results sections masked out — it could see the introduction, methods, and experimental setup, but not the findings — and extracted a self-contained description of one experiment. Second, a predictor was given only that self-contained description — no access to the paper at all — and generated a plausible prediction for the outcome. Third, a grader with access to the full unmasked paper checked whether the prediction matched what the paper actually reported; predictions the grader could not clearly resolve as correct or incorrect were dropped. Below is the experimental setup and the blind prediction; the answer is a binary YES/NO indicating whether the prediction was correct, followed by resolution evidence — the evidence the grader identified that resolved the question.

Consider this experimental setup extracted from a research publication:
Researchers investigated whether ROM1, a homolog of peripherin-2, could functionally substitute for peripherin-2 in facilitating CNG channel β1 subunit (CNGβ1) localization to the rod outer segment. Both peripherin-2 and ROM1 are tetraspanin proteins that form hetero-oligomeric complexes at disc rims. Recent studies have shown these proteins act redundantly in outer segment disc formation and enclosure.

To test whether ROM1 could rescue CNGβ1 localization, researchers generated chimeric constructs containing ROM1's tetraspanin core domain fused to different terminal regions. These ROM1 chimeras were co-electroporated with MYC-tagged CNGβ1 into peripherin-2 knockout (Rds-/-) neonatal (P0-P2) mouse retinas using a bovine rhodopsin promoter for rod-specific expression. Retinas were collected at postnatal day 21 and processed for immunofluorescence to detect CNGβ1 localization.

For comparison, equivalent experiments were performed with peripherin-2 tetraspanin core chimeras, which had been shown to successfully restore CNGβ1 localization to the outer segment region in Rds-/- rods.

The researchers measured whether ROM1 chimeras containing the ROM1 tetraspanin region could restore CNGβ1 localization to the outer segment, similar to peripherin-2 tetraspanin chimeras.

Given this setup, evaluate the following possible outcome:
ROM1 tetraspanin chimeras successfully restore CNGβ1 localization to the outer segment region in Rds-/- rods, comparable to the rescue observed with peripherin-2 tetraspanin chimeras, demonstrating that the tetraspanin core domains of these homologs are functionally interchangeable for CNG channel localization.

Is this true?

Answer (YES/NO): YES